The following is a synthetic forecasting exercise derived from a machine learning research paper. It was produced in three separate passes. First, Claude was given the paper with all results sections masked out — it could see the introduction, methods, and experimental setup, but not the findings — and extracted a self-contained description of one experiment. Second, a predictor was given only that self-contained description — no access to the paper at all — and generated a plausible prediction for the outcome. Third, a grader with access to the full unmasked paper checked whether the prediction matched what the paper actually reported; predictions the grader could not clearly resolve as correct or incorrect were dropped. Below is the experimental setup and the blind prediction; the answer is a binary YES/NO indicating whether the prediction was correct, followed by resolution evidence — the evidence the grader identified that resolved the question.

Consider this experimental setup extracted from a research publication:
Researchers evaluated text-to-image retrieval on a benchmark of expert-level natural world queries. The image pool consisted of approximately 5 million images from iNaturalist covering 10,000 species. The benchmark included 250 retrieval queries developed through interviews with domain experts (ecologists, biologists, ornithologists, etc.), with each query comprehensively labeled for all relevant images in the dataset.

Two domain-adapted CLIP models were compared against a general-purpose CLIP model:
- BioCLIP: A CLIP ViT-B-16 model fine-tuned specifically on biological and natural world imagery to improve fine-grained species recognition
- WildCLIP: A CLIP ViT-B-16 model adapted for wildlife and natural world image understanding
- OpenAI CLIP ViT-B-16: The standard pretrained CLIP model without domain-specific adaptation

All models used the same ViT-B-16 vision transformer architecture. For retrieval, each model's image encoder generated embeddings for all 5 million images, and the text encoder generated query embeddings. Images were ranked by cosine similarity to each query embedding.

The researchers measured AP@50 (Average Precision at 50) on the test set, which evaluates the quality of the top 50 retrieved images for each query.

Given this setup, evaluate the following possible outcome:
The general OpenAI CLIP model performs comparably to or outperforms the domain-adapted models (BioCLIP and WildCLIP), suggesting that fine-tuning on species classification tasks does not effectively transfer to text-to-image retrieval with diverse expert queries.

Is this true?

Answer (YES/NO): YES